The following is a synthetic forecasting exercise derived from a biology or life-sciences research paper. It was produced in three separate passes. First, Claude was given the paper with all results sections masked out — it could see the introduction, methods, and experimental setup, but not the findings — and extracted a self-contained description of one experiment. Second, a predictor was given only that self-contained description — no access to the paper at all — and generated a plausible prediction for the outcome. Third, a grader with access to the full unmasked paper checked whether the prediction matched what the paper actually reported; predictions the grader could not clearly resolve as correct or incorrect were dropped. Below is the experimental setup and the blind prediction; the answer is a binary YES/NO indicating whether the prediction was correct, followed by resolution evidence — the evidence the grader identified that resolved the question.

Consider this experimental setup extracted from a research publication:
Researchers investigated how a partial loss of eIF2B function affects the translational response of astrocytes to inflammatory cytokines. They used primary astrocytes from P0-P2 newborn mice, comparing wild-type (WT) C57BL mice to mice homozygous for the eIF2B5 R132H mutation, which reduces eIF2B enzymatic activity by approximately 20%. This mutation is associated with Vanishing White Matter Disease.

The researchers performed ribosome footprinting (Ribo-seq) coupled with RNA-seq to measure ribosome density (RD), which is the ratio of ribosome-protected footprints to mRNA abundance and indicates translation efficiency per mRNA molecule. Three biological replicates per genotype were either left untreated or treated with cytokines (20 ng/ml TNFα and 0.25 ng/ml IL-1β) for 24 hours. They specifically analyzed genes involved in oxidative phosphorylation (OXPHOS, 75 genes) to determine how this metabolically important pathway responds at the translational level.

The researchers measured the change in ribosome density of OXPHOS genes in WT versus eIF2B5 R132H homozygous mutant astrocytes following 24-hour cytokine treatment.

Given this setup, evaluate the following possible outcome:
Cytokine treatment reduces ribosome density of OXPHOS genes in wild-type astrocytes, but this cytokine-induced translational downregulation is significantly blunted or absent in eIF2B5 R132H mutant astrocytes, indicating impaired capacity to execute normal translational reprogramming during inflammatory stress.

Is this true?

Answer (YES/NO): NO